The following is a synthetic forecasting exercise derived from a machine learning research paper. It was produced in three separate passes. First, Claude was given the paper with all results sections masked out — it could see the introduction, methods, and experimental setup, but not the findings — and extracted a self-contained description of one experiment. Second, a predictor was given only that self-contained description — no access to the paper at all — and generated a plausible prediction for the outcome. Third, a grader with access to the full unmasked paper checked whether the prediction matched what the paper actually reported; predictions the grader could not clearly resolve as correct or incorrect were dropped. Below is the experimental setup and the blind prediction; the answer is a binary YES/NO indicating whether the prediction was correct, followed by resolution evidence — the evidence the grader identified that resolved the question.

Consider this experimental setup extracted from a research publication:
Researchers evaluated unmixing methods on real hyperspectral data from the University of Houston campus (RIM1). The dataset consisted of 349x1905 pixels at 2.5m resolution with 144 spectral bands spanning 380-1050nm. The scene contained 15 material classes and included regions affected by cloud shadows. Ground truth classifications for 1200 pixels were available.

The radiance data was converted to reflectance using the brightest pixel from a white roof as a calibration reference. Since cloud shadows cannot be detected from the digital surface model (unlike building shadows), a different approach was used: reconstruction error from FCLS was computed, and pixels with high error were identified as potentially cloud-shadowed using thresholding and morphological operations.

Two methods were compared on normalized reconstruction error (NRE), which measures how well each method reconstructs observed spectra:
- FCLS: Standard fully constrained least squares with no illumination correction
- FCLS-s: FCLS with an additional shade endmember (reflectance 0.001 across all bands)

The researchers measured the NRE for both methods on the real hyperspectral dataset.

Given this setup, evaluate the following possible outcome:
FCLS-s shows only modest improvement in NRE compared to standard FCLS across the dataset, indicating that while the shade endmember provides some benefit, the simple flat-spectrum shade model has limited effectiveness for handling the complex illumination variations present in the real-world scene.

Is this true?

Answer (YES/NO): YES